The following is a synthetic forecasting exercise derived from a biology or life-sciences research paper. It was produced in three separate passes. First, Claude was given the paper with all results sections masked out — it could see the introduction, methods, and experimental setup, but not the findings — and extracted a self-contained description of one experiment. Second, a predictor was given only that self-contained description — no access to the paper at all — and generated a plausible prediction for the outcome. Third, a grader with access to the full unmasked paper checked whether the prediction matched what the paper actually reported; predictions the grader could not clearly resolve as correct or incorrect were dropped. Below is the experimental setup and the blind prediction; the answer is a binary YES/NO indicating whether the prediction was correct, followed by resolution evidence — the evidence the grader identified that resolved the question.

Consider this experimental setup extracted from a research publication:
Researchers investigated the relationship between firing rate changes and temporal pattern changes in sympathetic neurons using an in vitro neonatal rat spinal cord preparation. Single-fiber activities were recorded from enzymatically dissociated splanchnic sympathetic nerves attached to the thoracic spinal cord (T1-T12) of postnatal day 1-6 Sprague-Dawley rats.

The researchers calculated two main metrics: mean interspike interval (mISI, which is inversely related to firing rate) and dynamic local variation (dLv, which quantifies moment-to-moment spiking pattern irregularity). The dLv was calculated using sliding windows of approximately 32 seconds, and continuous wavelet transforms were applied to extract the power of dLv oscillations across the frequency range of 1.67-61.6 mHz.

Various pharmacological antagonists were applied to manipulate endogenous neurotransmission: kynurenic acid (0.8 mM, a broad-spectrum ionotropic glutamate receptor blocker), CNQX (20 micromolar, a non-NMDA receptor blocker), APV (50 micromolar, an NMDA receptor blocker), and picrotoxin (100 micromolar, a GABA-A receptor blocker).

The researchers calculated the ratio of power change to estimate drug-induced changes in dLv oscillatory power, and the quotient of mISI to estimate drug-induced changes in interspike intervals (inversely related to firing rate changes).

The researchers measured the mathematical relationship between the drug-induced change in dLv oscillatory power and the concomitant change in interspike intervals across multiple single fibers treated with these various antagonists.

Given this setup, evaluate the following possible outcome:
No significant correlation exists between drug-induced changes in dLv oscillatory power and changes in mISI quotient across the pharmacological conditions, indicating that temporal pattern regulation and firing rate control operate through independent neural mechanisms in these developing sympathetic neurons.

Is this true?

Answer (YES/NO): NO